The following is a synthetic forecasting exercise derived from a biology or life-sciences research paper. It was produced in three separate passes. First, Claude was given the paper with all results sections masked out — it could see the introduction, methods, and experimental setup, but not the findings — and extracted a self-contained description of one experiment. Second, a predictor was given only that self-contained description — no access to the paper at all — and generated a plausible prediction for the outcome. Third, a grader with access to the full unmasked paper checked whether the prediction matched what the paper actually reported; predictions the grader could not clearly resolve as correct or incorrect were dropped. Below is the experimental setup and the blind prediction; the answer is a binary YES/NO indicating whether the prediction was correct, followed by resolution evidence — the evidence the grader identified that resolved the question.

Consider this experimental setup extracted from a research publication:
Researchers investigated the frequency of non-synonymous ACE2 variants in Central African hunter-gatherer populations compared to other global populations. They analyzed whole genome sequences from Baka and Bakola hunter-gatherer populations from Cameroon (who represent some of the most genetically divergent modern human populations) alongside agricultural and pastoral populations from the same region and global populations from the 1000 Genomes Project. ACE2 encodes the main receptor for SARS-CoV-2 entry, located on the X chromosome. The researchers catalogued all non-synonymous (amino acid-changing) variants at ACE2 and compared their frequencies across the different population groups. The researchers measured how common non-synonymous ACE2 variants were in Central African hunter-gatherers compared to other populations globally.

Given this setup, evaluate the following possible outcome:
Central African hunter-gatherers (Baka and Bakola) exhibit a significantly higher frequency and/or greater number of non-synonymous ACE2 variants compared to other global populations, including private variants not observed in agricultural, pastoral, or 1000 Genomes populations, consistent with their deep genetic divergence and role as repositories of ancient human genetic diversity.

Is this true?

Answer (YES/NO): NO